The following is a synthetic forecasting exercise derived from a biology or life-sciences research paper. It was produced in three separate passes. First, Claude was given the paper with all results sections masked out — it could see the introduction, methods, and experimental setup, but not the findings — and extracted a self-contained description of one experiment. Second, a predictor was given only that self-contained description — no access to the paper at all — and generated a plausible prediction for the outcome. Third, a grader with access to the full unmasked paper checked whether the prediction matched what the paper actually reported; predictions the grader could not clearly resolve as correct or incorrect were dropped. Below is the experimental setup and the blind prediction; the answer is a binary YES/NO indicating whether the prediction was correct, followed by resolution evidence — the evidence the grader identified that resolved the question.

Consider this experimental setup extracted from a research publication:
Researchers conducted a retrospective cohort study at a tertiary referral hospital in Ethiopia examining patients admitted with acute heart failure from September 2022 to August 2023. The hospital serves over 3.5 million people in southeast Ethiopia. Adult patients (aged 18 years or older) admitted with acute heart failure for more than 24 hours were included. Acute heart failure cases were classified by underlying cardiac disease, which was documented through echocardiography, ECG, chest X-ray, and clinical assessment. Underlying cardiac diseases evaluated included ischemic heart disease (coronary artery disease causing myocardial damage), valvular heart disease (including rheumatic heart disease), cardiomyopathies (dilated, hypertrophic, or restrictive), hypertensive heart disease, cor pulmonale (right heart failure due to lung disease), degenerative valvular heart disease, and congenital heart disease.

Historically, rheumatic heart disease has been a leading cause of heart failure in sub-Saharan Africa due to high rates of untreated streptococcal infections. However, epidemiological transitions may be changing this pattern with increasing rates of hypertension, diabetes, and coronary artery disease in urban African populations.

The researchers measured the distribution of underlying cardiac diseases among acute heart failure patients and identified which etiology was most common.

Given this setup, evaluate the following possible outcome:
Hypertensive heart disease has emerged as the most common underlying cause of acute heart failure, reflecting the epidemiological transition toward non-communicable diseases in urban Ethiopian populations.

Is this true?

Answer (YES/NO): NO